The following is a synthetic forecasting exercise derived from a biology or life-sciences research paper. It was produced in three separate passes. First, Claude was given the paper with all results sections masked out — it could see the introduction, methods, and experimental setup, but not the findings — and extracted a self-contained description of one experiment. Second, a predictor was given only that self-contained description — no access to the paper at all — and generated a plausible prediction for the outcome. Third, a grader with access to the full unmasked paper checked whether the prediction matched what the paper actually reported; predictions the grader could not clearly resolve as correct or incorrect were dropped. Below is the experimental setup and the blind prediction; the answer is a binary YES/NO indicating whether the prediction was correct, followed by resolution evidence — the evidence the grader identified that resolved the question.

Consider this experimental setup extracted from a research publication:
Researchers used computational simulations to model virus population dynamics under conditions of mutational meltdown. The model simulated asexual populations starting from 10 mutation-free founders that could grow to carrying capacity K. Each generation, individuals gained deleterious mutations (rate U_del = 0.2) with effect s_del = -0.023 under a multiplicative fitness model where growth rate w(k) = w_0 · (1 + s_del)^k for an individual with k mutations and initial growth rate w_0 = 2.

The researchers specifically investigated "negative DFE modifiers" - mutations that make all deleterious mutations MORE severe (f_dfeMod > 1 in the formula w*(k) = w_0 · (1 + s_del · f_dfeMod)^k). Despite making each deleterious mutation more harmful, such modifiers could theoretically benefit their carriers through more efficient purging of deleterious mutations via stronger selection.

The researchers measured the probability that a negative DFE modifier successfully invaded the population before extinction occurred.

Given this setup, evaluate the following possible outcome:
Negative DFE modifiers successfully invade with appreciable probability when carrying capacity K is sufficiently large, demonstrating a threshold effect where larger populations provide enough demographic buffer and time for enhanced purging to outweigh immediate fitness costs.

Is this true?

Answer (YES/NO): YES